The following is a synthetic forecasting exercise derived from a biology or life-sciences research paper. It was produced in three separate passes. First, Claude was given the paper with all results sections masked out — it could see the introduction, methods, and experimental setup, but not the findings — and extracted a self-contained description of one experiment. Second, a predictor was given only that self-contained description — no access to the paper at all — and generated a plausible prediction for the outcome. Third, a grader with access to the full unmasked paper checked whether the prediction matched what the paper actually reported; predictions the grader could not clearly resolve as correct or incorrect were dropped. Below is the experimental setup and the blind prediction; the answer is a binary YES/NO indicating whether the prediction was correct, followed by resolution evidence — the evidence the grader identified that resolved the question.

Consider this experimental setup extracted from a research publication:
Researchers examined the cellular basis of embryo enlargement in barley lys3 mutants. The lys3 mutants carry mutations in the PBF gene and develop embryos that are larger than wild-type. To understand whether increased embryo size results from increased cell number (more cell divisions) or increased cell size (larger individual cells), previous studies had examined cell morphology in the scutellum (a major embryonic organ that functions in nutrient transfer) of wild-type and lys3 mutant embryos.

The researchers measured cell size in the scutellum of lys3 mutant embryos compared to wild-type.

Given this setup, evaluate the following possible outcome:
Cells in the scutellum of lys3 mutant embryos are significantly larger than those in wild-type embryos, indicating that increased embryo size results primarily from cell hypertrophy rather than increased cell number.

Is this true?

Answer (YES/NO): NO